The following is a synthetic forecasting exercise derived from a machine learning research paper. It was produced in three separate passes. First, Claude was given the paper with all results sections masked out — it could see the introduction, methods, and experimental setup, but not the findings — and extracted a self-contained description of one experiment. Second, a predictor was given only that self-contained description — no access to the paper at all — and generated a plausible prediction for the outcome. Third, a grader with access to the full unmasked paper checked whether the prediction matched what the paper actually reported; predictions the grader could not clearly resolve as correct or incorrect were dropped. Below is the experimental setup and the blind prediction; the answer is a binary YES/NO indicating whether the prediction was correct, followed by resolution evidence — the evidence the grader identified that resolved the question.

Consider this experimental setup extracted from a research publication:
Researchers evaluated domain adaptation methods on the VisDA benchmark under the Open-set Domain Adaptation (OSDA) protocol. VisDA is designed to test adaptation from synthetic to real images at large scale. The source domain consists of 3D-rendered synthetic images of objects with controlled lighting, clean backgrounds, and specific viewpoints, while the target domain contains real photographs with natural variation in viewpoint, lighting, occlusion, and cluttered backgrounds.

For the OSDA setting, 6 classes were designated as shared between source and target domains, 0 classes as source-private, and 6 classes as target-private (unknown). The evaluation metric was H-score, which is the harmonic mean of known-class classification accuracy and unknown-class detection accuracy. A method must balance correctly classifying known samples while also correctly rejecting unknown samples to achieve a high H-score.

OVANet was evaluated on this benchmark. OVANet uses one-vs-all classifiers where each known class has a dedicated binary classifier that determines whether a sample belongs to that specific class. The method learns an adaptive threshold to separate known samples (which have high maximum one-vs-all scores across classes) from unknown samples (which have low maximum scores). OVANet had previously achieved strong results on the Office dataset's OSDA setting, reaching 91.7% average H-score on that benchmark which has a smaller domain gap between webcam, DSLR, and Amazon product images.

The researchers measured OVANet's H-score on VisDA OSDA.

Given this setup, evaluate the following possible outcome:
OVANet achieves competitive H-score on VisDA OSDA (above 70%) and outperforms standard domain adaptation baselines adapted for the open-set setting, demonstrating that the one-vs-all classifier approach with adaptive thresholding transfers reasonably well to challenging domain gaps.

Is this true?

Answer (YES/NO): NO